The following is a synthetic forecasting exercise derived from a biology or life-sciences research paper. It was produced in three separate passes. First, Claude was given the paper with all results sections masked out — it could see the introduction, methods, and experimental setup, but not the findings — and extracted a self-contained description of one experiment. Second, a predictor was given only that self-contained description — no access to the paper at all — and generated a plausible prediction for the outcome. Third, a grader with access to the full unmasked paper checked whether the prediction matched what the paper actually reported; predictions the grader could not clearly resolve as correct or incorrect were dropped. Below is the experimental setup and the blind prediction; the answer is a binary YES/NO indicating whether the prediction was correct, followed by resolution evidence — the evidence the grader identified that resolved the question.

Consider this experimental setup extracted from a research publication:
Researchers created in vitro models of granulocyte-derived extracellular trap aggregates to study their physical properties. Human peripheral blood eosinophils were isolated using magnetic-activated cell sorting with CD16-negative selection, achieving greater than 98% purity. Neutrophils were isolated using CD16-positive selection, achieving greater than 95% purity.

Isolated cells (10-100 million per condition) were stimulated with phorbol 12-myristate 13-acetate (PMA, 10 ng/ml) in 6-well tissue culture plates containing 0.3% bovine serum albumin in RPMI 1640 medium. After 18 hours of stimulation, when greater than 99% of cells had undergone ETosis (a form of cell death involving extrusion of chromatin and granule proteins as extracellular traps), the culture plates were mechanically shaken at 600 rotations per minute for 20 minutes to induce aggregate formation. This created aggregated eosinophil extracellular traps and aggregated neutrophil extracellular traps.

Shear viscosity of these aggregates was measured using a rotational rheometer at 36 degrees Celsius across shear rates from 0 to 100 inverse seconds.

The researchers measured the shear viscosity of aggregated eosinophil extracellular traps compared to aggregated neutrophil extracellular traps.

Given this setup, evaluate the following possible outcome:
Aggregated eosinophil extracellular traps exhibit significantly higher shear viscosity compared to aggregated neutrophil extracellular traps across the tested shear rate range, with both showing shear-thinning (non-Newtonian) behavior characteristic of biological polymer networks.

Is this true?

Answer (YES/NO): YES